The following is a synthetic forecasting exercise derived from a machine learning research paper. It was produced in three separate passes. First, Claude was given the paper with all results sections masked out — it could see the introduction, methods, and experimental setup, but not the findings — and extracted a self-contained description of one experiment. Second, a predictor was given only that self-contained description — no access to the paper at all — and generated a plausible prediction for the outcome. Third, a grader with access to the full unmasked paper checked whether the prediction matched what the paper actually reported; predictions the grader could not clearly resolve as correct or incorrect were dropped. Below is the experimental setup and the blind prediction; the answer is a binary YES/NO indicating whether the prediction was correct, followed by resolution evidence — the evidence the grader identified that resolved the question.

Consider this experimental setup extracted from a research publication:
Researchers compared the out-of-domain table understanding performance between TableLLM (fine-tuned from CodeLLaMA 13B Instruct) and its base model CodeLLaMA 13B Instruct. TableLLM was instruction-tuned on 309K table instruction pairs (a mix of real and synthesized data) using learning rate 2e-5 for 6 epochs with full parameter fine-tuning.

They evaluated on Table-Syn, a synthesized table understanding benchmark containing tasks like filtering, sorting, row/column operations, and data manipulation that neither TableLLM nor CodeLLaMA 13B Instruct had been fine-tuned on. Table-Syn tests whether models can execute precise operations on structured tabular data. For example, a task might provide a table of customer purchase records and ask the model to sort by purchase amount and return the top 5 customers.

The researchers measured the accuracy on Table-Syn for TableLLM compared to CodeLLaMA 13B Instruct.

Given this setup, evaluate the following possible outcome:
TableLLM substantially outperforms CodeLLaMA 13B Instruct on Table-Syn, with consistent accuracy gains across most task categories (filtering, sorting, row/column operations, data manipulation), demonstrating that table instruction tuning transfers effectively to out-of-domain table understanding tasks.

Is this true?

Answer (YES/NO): NO